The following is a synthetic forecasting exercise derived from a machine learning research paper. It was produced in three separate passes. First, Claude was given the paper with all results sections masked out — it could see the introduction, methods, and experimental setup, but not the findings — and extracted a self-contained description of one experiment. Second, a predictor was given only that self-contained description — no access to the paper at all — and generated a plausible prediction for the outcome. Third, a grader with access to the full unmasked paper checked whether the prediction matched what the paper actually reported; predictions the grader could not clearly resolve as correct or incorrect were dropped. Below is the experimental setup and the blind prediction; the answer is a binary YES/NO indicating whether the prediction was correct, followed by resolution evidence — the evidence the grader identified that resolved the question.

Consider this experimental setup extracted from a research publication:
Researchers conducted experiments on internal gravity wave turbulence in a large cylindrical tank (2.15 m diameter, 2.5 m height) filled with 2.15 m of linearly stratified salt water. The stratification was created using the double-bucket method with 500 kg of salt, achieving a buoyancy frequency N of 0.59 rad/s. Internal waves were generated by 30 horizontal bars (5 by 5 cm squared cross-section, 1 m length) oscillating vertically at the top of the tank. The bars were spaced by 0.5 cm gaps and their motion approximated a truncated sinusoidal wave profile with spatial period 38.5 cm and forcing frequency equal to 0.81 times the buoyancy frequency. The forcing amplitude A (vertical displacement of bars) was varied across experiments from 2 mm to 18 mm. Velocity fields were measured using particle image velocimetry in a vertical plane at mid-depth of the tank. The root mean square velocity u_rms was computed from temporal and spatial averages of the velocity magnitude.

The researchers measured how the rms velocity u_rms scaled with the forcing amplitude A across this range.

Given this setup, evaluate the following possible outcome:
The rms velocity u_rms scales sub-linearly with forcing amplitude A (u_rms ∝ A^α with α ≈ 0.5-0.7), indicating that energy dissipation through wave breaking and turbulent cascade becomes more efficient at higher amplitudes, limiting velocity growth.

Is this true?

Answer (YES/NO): NO